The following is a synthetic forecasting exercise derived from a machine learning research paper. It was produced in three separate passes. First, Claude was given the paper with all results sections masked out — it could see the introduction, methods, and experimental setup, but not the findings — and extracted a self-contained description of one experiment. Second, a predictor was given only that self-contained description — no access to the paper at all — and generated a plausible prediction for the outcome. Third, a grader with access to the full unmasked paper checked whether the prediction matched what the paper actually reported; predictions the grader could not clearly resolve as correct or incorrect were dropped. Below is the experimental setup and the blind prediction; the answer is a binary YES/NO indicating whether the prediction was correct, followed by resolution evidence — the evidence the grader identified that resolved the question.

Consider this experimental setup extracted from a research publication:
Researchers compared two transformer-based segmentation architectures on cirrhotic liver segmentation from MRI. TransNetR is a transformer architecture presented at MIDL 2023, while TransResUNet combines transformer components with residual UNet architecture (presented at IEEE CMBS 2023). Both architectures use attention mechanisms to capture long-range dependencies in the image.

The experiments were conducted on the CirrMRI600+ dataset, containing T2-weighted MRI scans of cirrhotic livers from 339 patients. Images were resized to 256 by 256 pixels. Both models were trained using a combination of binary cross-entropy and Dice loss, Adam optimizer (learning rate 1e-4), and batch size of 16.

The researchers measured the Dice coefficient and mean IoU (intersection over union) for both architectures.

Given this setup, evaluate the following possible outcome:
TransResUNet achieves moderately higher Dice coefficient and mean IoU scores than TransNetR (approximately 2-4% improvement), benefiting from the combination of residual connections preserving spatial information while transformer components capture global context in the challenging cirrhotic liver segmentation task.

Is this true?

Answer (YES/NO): NO